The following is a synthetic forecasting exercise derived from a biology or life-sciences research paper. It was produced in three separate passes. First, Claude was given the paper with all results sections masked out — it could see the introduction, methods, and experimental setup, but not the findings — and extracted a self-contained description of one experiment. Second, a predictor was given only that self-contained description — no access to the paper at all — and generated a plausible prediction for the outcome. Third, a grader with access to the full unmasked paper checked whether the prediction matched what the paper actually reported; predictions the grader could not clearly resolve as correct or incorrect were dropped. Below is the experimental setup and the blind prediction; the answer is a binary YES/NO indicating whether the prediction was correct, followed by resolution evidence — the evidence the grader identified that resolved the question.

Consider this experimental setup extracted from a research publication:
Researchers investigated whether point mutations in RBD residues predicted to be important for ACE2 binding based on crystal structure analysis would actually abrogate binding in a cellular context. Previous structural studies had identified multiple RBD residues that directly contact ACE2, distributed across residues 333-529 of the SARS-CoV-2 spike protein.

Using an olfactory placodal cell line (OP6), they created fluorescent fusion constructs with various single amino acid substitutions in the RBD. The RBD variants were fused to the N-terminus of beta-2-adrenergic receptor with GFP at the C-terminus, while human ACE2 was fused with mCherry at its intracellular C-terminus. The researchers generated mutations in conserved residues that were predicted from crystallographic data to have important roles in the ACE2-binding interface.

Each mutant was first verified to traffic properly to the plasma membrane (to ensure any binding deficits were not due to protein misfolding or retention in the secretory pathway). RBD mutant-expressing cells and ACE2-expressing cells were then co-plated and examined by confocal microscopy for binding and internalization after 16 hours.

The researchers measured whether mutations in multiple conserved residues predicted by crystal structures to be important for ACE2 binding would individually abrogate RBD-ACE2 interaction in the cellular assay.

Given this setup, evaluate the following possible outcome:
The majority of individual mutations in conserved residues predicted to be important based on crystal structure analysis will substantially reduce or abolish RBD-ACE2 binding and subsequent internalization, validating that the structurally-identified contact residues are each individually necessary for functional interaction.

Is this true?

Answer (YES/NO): NO